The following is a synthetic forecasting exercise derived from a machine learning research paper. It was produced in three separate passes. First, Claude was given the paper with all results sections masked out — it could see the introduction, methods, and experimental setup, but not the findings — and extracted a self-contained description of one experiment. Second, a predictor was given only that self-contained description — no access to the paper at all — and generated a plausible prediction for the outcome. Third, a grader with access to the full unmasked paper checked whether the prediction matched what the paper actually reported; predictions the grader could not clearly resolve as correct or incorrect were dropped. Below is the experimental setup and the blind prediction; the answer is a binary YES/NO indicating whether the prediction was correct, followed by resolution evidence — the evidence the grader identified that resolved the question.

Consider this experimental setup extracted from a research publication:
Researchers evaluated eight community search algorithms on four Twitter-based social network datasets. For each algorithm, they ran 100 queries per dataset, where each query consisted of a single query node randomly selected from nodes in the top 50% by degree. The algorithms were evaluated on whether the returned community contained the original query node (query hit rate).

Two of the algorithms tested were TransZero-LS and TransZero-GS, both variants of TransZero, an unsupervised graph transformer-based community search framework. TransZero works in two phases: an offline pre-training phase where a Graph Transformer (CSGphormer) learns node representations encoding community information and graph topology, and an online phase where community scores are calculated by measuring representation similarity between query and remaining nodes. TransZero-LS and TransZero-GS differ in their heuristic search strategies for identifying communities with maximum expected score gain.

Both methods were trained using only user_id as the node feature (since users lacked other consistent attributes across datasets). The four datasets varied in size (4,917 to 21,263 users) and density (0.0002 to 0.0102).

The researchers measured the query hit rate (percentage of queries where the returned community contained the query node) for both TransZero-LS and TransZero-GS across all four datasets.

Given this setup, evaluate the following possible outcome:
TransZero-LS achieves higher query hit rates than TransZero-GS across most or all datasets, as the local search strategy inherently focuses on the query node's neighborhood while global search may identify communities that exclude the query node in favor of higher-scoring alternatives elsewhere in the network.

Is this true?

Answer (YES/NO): YES